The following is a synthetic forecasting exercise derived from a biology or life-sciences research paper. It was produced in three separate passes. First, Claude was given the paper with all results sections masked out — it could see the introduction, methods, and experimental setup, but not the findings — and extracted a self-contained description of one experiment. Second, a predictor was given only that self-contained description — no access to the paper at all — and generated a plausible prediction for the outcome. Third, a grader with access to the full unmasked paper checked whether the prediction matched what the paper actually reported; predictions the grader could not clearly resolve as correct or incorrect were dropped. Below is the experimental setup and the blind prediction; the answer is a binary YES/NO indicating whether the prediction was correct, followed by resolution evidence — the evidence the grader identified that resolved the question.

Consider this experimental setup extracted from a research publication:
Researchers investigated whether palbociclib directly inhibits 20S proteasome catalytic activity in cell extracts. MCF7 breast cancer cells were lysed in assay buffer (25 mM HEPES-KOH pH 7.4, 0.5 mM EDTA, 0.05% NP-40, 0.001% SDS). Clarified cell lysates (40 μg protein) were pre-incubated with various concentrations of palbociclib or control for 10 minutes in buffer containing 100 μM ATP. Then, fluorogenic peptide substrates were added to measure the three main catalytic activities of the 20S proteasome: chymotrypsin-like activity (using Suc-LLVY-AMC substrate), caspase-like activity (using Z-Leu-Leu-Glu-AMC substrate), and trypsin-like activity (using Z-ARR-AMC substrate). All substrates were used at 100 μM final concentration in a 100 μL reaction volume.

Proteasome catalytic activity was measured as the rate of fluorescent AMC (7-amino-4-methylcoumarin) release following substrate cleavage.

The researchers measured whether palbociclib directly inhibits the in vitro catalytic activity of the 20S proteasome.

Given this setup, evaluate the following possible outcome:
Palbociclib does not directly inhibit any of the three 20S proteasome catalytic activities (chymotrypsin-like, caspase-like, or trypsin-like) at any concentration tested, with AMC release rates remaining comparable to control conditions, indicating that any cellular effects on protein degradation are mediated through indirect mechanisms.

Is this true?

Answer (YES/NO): YES